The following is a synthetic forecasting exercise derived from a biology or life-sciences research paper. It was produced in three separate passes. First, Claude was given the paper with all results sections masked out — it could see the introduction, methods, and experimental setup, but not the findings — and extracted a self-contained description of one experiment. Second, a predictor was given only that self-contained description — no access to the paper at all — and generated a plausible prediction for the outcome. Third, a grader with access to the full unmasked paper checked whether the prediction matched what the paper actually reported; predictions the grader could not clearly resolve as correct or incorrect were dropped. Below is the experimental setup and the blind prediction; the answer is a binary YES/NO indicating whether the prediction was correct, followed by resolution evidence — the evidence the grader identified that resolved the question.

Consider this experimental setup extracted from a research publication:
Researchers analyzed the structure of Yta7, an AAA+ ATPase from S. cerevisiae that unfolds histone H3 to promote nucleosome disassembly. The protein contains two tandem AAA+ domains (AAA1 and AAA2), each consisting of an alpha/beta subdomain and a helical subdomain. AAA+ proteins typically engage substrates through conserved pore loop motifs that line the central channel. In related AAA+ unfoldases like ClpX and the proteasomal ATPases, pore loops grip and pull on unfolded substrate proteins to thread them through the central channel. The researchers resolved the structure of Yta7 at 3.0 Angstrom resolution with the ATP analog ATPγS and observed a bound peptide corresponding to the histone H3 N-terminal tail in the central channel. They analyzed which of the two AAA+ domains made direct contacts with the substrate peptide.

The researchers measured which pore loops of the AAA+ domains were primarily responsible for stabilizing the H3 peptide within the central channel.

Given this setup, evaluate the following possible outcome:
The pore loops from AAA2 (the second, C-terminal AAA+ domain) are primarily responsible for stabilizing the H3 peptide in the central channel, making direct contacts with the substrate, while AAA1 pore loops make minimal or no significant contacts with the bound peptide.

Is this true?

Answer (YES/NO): NO